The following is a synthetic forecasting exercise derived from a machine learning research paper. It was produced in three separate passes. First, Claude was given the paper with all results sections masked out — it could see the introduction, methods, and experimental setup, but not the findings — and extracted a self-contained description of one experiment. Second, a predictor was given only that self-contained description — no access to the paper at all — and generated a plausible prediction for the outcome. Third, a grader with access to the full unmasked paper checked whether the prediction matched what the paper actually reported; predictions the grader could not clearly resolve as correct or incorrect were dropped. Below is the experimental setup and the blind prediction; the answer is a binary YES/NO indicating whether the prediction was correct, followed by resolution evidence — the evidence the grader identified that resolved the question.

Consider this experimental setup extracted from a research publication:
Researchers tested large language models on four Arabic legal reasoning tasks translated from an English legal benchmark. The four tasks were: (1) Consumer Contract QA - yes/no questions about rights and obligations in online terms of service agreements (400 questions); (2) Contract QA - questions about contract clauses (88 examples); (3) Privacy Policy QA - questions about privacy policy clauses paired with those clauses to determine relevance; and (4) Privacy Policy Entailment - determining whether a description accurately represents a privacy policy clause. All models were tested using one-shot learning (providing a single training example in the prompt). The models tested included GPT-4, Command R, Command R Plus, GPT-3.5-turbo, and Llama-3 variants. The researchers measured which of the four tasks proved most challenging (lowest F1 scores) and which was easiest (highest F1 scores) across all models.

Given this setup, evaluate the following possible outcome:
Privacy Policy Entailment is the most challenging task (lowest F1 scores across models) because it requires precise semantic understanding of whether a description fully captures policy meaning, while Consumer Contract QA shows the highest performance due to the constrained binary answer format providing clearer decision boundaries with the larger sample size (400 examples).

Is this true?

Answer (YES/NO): NO